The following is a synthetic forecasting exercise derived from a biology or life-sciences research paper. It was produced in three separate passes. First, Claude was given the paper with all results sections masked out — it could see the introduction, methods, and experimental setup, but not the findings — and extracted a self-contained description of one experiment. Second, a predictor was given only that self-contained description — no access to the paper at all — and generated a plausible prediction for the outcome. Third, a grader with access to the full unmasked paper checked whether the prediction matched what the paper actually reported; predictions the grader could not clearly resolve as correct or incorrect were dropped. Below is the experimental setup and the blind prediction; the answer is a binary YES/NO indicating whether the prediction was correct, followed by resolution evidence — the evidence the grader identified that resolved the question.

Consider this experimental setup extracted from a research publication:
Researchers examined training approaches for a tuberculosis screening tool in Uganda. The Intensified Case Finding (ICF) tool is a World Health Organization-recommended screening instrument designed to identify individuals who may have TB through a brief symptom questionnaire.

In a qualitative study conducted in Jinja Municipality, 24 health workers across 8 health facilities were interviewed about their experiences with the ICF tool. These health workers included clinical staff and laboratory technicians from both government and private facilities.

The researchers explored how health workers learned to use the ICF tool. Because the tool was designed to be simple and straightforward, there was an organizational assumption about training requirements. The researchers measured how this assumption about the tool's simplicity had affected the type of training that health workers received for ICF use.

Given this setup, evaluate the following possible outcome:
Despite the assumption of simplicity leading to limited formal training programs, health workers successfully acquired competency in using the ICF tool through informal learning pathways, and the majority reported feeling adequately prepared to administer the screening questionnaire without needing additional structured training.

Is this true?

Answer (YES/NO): NO